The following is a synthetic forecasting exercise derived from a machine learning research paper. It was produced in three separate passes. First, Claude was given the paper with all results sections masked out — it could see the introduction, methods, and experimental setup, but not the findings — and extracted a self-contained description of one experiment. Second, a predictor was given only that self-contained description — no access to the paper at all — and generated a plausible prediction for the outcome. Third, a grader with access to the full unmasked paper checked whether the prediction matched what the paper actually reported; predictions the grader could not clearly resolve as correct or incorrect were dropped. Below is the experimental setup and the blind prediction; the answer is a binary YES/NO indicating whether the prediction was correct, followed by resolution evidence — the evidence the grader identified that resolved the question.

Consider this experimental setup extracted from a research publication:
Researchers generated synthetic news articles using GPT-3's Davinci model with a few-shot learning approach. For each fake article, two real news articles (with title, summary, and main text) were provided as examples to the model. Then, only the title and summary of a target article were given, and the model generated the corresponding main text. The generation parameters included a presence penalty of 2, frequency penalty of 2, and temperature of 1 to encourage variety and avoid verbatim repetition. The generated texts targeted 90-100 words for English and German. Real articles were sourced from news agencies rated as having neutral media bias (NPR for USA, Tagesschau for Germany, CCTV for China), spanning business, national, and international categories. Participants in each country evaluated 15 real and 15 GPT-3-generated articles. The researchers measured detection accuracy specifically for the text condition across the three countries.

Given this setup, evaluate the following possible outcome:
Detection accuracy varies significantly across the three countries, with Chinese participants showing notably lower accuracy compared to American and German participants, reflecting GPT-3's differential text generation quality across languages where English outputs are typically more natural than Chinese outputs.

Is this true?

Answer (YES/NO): NO